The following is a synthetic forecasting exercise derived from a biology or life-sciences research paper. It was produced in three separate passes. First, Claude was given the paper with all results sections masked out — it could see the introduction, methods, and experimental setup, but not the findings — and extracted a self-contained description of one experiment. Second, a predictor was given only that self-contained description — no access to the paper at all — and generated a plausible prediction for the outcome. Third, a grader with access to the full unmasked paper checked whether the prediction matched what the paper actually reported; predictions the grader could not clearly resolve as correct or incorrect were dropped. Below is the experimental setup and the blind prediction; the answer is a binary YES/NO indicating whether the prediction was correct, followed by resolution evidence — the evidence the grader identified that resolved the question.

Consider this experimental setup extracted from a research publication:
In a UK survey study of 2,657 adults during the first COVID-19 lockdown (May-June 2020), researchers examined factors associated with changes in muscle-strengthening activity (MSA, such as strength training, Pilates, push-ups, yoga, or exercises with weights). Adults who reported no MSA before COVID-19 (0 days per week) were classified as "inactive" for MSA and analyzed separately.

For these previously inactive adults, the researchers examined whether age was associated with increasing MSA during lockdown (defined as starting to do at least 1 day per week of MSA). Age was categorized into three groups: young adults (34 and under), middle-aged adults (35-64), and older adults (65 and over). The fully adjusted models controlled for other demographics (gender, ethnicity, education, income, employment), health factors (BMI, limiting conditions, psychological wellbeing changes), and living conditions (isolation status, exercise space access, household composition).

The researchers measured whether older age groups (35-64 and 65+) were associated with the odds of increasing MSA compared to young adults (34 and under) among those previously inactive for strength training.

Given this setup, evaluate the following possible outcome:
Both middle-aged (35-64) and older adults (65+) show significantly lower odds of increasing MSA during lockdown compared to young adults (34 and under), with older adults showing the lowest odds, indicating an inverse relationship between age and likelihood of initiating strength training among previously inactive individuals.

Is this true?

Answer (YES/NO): NO